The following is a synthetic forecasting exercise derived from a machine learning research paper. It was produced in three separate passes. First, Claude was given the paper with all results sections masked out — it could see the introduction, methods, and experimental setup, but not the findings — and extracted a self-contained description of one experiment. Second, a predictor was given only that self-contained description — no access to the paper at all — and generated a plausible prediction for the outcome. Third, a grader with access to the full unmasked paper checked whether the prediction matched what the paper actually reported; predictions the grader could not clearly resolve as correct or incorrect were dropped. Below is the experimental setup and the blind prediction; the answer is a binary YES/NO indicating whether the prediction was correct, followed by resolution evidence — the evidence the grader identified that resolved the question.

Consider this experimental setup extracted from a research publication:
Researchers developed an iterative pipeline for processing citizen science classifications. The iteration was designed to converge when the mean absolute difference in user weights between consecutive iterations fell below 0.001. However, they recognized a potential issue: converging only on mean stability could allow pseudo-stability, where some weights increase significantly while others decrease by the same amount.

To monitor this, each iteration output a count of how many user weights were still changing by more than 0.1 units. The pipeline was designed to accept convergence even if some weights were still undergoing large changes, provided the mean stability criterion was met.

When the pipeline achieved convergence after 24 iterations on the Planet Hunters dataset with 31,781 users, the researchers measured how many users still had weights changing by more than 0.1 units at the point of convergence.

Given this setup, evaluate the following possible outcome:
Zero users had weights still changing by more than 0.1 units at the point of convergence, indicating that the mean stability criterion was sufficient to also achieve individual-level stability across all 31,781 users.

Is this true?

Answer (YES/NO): NO